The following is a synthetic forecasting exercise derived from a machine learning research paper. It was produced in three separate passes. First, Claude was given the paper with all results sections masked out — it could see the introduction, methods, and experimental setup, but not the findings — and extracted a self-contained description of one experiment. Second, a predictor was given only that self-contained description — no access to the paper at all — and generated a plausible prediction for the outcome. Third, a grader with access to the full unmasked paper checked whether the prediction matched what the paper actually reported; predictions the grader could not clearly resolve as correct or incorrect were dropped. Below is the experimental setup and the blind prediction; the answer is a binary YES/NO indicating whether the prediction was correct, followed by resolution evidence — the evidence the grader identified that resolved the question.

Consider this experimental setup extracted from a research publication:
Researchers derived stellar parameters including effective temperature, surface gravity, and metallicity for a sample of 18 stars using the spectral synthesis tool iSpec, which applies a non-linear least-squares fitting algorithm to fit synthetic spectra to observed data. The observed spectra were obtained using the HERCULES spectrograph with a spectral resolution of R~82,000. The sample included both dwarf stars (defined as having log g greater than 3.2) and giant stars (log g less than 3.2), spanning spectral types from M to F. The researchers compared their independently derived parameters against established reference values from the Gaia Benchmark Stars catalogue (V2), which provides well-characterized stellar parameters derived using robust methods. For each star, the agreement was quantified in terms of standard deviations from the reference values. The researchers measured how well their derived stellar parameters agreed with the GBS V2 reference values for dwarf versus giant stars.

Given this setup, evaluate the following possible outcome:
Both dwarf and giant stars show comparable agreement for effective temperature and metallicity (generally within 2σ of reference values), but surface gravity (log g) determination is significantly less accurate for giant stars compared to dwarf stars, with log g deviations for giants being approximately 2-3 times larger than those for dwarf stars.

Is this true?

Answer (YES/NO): NO